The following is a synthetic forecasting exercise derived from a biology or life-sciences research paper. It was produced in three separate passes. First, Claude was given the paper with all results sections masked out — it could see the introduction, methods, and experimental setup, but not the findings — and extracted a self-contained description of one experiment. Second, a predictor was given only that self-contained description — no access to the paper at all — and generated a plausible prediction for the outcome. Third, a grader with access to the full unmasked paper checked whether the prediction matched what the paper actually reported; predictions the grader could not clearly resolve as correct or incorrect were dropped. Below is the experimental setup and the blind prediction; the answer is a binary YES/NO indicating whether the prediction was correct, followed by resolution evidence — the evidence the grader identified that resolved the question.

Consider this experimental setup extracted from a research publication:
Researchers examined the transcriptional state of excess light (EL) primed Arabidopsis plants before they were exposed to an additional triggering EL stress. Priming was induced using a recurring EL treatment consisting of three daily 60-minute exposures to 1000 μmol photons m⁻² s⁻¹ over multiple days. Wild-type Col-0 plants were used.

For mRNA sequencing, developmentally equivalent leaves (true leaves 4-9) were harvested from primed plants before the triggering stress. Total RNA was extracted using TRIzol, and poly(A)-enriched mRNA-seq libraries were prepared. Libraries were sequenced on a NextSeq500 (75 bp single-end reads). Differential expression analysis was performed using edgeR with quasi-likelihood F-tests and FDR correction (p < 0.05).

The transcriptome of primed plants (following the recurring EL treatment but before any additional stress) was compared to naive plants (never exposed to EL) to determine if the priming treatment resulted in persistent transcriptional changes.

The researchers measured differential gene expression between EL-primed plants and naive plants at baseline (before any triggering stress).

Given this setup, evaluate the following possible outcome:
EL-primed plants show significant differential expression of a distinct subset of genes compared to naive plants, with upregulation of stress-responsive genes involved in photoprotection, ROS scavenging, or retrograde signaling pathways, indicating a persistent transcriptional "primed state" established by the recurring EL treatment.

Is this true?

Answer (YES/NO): NO